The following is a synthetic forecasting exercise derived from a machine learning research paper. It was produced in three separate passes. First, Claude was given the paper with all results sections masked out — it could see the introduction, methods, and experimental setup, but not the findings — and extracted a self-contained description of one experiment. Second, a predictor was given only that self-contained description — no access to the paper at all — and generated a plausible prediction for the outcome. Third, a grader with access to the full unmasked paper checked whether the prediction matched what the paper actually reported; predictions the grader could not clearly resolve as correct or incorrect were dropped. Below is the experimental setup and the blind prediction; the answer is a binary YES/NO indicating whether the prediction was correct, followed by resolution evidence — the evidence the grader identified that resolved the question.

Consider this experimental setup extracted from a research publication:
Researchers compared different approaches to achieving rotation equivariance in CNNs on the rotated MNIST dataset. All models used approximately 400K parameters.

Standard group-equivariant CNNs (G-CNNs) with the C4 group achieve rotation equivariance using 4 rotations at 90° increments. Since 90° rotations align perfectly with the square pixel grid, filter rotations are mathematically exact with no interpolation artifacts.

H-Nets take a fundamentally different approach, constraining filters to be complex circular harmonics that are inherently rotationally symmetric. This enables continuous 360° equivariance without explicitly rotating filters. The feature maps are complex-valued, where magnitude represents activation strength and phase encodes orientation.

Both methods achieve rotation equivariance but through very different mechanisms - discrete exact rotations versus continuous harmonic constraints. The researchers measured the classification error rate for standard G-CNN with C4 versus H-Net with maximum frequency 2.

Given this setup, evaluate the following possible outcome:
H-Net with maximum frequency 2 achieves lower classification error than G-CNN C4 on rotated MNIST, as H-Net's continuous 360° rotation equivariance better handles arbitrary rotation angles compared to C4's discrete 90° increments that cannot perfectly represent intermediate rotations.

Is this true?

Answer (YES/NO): NO